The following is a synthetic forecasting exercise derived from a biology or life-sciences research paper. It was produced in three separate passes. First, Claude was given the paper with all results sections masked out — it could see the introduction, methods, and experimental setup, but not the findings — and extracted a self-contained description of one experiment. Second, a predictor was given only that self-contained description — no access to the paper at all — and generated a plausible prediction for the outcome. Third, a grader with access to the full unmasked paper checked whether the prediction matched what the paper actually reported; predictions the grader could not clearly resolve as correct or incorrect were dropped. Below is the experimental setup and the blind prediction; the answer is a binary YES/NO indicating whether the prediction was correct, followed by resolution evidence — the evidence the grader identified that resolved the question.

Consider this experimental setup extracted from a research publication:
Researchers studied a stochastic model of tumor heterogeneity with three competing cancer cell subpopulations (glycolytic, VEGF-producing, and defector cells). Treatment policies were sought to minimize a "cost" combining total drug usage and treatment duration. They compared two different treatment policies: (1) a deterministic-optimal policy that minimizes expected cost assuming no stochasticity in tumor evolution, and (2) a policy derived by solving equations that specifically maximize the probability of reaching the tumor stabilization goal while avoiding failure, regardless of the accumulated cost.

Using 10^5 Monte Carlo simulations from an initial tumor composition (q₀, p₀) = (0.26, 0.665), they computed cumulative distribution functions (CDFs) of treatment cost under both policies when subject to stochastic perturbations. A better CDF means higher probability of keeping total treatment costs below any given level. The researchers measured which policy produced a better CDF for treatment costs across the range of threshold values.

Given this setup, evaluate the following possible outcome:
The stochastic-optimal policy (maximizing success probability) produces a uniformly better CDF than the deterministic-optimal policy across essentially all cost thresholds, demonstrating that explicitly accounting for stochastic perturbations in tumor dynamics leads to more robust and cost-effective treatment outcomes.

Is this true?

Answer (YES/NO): NO